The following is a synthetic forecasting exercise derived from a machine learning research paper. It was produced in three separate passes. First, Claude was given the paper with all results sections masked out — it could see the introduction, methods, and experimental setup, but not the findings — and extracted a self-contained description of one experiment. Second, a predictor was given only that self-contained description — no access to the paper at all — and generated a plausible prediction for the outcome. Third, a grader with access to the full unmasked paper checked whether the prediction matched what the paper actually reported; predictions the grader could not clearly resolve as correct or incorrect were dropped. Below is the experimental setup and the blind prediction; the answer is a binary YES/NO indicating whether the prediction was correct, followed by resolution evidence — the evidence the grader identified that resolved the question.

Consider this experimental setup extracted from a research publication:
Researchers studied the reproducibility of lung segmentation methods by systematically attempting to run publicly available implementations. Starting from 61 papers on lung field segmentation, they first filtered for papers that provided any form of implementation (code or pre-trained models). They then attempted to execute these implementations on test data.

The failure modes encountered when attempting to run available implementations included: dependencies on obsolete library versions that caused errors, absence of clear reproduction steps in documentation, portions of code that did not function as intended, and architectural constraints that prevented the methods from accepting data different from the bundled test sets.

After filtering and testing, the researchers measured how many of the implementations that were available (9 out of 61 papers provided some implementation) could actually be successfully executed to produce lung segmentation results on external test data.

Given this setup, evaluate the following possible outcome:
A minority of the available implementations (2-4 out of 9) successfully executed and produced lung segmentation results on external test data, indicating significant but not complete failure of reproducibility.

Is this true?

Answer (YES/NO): YES